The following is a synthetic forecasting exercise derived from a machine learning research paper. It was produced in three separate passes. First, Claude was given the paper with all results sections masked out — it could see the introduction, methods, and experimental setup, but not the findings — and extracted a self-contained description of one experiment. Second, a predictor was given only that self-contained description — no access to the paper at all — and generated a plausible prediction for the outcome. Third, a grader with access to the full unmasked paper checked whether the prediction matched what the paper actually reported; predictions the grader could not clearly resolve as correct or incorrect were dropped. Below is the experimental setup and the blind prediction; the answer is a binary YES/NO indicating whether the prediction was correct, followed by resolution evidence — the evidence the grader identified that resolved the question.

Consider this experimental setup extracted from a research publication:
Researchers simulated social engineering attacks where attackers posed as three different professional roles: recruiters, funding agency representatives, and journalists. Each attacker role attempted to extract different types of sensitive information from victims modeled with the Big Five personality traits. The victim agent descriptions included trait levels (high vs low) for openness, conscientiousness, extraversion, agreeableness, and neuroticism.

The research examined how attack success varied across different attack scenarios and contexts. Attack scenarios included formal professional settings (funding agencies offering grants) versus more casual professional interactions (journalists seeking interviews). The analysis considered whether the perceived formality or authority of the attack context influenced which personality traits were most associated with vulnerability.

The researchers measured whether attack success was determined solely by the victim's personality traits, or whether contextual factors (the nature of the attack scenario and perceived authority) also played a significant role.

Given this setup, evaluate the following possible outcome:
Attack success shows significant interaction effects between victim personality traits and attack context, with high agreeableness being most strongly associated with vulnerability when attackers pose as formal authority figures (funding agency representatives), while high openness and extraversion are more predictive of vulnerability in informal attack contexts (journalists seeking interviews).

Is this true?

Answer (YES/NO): NO